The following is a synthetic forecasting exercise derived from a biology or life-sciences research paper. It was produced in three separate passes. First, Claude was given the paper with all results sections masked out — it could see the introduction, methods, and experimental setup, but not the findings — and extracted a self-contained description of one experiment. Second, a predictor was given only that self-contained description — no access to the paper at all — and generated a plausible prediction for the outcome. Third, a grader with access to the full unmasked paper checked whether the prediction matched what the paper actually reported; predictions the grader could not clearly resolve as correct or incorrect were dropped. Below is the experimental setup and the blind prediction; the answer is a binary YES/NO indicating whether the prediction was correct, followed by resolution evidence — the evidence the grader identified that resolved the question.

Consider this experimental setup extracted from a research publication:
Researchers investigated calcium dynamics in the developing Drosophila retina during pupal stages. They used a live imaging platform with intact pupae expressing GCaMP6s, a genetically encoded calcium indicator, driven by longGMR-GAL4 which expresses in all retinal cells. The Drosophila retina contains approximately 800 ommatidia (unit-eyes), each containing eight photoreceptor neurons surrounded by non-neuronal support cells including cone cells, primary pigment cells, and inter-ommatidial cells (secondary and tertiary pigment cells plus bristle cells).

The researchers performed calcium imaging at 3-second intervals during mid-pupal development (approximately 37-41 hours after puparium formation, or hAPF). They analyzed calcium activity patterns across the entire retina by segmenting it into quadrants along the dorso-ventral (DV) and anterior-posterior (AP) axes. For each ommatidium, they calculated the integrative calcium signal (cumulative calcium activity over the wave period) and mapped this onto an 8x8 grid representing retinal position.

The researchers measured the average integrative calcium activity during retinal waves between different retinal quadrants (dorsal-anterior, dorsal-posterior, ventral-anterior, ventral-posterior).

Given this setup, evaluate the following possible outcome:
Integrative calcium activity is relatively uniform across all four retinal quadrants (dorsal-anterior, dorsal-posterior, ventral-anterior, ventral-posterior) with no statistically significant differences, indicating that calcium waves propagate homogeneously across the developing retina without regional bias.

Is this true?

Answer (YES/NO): NO